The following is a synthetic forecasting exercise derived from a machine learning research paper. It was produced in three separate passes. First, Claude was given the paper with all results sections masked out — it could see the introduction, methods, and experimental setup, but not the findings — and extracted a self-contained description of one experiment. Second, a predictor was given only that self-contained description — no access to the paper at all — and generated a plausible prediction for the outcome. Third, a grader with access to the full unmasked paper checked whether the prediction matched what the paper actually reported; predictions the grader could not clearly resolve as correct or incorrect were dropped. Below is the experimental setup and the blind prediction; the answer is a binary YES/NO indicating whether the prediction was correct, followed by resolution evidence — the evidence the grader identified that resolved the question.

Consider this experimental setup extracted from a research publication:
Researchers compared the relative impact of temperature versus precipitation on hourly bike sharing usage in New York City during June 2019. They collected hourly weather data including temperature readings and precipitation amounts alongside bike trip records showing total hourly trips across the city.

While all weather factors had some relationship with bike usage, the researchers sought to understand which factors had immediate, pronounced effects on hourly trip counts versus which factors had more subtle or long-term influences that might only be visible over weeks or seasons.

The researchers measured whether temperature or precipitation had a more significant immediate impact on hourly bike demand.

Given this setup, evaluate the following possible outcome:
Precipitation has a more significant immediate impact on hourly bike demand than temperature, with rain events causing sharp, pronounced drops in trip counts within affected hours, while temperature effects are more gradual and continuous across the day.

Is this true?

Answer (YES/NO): YES